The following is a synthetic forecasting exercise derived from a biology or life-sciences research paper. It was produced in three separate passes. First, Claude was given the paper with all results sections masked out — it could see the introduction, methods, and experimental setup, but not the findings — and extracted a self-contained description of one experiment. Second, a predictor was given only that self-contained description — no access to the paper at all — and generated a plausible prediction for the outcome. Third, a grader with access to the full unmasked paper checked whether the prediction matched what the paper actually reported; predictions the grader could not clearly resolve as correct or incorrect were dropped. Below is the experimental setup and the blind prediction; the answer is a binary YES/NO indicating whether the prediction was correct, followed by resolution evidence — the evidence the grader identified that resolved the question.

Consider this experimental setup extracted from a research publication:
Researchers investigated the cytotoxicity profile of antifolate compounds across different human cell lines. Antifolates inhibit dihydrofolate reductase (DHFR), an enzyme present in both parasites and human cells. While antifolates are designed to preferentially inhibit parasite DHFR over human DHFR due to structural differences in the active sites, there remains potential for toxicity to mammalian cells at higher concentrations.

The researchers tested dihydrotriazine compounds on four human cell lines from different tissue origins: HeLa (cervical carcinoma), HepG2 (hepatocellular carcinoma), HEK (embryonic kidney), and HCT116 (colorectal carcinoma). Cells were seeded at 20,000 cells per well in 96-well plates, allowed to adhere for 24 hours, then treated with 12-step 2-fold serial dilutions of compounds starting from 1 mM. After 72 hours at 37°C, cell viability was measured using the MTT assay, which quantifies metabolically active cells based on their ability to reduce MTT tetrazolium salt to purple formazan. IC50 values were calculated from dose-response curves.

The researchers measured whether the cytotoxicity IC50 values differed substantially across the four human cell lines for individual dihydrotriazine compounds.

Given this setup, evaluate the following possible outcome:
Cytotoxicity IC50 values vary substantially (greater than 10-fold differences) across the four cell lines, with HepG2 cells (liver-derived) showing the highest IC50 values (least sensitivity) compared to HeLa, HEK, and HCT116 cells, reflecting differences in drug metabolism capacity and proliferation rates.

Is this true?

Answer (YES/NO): NO